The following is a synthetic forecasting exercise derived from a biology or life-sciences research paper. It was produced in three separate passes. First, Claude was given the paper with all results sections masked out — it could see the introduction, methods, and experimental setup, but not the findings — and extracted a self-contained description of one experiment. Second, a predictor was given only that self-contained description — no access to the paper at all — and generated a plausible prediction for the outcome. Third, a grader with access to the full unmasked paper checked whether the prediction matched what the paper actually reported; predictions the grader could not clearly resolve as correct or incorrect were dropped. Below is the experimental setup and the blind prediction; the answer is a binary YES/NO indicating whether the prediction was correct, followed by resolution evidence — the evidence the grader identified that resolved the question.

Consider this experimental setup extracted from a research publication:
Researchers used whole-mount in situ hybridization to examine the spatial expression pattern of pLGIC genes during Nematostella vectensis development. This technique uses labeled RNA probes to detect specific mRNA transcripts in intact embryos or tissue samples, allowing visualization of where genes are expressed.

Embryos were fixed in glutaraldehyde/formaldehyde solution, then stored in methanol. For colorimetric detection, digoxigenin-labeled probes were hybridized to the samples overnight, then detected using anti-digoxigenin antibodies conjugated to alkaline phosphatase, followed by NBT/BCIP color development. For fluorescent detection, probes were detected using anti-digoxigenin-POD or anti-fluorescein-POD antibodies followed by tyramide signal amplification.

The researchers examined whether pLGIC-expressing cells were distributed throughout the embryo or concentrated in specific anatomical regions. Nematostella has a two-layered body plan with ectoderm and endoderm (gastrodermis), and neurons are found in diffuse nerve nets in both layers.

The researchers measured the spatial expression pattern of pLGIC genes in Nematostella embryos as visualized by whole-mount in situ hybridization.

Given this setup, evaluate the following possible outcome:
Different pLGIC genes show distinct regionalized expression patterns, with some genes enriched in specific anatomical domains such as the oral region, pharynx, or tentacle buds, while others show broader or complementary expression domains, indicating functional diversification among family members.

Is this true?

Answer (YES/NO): NO